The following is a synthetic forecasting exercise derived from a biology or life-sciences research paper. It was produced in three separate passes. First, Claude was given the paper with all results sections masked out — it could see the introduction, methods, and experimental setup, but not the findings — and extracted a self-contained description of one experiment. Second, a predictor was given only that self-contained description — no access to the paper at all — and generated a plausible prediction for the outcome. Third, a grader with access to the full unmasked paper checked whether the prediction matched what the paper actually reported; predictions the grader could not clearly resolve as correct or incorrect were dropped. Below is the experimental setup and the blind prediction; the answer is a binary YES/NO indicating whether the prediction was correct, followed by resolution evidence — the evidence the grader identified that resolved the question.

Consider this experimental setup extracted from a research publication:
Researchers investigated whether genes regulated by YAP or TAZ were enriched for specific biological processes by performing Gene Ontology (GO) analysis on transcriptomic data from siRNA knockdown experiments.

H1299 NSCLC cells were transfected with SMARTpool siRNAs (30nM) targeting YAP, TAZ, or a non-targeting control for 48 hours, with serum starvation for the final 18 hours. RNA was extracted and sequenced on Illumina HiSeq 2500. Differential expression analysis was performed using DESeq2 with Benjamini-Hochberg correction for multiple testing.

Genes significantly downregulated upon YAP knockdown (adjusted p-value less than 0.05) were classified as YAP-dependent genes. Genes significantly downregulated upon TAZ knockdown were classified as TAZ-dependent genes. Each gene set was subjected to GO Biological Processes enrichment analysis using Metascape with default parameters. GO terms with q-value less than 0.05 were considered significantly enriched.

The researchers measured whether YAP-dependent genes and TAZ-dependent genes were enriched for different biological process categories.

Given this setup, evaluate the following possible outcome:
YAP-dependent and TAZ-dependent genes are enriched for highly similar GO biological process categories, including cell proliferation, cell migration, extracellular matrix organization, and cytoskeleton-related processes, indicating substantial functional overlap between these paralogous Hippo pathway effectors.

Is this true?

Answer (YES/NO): NO